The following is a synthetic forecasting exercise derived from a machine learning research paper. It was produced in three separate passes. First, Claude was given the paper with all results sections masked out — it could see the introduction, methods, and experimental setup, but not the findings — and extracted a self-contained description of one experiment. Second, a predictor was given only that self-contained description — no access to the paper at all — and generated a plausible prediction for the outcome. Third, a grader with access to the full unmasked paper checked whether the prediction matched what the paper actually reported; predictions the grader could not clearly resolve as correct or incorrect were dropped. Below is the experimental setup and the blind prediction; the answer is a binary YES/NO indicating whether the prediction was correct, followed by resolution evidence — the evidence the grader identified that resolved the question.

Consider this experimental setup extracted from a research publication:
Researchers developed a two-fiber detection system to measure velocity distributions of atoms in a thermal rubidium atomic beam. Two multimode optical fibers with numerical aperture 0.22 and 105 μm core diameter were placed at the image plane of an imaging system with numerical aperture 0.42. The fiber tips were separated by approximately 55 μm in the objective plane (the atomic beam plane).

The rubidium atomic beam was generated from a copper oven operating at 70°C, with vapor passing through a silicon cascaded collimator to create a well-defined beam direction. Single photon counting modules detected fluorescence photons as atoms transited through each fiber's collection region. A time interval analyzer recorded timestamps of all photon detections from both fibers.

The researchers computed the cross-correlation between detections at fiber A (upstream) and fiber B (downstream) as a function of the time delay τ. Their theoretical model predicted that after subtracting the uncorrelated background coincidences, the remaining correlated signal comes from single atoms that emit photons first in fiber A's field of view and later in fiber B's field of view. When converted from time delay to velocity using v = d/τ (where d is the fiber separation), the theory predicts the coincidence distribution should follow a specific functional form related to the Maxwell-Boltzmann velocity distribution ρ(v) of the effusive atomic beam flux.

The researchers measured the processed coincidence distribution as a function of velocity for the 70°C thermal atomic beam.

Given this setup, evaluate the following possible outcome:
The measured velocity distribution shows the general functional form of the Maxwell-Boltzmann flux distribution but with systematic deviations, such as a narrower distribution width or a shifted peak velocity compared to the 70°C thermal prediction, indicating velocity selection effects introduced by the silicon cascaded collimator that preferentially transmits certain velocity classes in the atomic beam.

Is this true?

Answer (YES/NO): NO